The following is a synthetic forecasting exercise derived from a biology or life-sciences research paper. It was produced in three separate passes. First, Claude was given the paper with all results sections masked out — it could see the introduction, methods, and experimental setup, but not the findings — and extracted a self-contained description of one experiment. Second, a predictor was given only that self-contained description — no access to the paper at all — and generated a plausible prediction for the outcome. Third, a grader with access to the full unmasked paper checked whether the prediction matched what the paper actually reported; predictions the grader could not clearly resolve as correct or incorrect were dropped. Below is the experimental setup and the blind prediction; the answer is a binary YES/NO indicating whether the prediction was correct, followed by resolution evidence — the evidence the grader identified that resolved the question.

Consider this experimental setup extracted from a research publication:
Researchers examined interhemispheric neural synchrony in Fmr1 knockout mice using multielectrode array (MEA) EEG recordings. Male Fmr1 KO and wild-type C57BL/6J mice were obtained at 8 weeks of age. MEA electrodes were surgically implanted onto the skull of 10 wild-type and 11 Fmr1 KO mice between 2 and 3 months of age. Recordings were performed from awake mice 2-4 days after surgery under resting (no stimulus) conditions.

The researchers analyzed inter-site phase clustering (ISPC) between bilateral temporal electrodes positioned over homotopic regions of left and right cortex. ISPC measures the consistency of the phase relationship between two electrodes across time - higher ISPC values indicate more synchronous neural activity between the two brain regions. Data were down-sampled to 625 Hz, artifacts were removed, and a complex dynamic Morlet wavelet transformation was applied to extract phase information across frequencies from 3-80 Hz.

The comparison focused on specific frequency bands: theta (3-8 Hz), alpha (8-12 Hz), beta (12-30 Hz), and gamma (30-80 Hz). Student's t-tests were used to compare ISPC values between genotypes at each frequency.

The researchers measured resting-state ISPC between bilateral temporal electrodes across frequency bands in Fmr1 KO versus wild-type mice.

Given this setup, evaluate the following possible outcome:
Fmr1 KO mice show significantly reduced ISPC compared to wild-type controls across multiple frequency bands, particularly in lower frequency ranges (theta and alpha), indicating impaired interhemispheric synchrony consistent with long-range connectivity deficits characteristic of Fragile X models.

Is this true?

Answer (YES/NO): NO